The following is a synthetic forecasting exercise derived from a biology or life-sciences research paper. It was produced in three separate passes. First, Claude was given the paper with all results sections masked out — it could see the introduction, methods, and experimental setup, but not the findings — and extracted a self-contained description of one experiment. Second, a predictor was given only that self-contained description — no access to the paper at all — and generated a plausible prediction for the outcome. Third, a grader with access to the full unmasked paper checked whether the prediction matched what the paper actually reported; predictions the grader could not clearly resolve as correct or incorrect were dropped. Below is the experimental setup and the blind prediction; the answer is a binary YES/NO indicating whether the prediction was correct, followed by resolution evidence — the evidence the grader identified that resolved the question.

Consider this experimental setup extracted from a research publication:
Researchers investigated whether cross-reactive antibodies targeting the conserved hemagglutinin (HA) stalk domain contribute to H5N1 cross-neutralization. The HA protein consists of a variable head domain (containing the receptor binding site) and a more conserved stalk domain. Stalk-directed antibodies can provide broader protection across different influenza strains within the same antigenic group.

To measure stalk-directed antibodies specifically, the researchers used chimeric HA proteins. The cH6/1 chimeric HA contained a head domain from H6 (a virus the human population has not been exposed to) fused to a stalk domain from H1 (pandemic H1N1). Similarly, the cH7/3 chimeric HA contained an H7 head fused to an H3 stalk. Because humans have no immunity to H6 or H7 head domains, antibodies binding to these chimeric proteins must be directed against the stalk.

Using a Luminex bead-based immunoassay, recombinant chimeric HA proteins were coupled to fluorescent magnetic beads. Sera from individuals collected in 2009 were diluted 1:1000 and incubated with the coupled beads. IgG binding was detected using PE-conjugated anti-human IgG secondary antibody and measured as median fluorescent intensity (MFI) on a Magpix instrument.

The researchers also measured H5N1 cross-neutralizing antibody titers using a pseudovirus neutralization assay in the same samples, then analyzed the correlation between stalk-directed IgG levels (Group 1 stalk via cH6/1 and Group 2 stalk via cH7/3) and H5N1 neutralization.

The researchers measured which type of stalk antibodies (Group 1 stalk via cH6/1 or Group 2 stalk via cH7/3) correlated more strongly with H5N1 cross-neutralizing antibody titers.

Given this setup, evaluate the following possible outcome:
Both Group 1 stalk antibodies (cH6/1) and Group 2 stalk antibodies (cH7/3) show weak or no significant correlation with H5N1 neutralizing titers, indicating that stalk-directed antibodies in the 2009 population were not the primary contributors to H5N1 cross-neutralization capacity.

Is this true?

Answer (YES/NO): NO